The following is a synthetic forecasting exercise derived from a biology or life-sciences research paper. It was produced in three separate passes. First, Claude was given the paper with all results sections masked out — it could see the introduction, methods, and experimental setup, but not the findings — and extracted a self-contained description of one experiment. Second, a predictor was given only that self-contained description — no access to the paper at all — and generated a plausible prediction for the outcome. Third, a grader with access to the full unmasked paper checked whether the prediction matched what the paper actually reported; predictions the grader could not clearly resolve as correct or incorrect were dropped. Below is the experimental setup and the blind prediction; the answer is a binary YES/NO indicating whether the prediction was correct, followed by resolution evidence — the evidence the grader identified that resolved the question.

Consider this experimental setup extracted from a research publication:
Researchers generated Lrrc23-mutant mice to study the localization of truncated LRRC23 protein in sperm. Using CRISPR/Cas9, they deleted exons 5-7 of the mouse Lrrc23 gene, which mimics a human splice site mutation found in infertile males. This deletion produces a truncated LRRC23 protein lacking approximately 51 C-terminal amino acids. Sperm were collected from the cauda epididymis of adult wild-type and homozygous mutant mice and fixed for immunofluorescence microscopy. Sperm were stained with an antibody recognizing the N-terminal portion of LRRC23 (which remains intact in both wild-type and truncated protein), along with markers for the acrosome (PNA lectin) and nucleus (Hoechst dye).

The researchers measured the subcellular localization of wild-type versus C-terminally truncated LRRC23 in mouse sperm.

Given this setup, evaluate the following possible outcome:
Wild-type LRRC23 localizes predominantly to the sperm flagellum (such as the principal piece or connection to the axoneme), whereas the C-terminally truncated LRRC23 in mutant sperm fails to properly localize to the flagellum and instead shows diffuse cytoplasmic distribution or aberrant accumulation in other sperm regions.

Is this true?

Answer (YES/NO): NO